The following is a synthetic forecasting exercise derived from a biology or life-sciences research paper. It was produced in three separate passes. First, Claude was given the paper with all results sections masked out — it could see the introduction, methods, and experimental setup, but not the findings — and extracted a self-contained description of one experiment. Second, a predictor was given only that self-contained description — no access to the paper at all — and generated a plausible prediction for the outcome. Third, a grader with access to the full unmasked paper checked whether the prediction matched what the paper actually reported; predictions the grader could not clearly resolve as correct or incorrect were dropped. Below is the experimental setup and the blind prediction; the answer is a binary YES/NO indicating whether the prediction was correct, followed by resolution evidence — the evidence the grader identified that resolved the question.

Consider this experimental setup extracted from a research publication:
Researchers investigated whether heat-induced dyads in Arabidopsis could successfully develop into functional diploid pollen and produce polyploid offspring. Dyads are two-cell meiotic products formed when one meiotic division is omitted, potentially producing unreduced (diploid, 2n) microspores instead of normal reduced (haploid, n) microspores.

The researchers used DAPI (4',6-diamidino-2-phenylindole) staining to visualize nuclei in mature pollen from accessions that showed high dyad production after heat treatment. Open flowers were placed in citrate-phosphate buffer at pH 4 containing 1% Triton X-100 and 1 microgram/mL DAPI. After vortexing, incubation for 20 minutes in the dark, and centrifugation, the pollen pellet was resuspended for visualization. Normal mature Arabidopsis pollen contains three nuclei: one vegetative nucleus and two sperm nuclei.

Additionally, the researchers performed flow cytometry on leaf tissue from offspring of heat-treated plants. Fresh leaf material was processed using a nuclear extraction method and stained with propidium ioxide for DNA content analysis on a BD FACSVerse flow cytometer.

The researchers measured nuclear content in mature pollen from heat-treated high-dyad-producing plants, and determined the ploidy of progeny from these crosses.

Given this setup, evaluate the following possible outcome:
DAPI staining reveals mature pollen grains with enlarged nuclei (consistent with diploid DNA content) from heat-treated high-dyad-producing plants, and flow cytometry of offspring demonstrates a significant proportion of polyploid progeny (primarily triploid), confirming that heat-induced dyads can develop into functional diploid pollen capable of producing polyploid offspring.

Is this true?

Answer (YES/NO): YES